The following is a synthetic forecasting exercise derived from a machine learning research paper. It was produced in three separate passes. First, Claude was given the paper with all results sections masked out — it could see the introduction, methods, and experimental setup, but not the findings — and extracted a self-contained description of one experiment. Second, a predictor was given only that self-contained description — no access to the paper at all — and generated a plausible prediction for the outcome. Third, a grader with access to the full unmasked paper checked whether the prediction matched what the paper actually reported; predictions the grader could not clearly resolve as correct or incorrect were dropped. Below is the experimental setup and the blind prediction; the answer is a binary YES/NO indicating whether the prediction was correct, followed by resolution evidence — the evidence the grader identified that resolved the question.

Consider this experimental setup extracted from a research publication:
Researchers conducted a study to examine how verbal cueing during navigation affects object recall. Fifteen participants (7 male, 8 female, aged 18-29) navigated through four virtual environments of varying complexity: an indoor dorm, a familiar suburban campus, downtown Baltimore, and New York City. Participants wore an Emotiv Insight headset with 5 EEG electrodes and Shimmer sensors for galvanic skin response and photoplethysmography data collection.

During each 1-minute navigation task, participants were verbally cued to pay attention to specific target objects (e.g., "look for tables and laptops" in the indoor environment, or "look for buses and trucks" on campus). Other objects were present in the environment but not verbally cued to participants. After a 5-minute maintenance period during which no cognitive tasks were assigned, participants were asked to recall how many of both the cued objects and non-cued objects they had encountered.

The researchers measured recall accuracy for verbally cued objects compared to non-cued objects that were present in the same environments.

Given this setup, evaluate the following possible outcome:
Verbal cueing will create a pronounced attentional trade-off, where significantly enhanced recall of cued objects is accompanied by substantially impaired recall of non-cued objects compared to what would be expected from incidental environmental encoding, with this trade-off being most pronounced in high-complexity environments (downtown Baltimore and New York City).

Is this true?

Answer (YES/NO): NO